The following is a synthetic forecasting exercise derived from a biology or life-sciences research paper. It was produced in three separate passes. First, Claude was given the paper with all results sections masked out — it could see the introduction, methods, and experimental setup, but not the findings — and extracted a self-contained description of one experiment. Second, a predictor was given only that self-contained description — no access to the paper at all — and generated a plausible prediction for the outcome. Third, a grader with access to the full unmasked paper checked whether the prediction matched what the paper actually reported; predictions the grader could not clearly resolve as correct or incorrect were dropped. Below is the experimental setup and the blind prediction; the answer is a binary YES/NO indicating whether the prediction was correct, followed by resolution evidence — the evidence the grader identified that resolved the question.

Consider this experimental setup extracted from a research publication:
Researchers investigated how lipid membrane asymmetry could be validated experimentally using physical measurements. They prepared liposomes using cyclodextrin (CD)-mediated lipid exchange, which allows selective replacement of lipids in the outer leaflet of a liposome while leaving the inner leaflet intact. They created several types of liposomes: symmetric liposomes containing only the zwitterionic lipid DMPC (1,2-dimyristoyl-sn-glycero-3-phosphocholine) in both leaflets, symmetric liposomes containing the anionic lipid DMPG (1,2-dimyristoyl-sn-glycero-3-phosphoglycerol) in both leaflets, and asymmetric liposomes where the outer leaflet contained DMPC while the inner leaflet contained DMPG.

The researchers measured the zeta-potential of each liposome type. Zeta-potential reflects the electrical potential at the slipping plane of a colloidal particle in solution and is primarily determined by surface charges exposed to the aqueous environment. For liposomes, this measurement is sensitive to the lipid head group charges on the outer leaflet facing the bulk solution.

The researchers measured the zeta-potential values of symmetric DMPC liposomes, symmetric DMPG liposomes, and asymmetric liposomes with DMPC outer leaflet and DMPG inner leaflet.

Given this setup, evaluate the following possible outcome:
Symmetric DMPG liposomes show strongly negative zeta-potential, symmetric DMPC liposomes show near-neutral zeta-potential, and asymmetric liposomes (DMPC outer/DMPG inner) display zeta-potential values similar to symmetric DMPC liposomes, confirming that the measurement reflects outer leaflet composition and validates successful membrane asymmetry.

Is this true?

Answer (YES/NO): NO